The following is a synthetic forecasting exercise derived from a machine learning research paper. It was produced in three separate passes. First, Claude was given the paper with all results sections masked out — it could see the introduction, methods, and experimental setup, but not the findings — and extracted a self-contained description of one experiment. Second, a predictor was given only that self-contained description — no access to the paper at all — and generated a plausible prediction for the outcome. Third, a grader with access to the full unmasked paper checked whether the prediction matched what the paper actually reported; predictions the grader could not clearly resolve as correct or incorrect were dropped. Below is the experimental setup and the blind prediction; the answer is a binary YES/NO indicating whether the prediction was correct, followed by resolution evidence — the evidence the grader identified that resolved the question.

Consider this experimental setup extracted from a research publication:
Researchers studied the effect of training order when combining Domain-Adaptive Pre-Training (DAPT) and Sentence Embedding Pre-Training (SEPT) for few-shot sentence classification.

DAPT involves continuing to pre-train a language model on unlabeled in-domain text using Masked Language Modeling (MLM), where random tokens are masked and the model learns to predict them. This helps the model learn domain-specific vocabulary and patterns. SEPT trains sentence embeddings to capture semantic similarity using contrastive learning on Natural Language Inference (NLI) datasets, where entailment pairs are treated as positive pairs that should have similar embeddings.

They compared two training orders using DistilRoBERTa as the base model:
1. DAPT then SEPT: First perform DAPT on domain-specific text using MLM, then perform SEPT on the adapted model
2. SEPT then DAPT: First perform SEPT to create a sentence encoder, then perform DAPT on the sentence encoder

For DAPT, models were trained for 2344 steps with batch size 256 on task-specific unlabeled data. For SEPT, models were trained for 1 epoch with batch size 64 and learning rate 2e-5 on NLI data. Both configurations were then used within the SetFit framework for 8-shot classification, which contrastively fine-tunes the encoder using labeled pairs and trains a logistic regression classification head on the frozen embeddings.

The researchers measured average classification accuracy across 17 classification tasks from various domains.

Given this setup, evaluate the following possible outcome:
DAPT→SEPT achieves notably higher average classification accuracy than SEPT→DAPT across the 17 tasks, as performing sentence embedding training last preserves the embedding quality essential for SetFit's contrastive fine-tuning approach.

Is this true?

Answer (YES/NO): YES